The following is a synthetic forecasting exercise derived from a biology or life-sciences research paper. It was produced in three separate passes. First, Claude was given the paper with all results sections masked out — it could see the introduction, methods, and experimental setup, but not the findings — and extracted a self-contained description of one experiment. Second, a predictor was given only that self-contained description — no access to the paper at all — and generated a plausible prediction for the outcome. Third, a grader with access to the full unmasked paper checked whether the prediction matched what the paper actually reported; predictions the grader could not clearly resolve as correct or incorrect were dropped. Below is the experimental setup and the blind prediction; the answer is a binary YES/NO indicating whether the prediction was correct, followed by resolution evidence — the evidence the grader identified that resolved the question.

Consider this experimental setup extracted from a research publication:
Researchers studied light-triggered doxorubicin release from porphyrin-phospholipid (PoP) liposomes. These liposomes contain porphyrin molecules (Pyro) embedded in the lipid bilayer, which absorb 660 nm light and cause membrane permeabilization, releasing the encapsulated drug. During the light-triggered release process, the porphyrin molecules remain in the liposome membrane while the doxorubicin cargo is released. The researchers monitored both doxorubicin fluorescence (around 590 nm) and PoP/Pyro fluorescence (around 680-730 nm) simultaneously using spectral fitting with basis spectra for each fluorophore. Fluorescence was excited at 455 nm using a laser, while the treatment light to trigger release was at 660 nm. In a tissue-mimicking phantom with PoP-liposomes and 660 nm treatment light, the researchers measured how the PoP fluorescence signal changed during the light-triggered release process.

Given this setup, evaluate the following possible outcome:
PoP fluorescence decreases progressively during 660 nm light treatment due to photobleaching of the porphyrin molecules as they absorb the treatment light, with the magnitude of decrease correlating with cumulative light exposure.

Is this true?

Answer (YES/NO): YES